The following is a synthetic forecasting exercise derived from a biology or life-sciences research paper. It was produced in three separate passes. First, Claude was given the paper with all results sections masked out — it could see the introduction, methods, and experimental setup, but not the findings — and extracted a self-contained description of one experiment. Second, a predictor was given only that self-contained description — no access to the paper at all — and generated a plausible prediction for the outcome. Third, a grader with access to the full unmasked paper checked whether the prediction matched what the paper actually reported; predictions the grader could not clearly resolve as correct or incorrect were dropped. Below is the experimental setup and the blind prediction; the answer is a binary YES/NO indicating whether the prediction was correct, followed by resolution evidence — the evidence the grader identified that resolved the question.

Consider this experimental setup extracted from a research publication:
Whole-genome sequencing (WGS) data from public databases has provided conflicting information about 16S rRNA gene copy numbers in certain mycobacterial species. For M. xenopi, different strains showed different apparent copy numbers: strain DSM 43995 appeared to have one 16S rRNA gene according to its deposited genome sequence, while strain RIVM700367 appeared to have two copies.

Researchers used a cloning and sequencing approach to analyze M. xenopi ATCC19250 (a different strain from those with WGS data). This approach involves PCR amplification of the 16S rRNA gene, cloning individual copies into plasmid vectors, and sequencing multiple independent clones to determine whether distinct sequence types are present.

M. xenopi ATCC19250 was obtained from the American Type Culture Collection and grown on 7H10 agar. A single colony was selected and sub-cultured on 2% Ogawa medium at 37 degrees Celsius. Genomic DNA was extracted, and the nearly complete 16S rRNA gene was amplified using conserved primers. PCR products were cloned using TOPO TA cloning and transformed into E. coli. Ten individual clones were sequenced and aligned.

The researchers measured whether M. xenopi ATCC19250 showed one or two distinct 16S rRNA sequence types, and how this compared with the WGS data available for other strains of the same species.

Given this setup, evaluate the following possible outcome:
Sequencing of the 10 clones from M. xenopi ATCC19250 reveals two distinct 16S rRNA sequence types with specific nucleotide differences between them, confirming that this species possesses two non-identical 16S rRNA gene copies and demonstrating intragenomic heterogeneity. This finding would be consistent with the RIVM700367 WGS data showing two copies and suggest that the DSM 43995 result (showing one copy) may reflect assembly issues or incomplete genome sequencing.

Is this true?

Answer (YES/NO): YES